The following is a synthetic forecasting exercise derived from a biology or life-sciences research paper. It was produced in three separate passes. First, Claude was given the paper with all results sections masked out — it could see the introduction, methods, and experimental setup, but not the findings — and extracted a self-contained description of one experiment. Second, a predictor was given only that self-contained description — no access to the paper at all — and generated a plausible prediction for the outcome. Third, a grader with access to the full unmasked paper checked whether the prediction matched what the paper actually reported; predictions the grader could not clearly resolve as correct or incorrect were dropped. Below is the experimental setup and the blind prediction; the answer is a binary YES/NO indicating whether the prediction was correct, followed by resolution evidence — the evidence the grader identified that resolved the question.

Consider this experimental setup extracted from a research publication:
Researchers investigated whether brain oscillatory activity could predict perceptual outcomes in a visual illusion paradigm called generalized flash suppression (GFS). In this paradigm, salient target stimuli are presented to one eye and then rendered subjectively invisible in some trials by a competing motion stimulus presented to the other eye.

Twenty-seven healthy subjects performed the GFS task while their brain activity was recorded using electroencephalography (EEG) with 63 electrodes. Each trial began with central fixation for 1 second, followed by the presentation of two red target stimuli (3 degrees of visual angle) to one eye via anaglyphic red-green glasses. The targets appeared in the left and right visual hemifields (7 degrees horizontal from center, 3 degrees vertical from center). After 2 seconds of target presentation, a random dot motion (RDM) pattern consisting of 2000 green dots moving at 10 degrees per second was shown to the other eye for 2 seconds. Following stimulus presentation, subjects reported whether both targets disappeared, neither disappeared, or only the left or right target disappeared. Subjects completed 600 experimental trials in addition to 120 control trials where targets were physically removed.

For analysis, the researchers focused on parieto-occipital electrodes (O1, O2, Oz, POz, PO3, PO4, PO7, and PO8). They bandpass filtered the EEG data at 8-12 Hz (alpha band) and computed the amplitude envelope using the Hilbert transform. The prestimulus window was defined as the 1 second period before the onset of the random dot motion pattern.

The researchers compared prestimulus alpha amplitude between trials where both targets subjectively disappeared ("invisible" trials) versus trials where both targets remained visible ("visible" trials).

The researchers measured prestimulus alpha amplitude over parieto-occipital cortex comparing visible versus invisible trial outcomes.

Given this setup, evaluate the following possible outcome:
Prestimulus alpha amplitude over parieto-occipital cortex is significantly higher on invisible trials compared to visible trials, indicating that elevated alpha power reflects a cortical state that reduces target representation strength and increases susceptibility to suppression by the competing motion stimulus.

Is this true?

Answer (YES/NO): NO